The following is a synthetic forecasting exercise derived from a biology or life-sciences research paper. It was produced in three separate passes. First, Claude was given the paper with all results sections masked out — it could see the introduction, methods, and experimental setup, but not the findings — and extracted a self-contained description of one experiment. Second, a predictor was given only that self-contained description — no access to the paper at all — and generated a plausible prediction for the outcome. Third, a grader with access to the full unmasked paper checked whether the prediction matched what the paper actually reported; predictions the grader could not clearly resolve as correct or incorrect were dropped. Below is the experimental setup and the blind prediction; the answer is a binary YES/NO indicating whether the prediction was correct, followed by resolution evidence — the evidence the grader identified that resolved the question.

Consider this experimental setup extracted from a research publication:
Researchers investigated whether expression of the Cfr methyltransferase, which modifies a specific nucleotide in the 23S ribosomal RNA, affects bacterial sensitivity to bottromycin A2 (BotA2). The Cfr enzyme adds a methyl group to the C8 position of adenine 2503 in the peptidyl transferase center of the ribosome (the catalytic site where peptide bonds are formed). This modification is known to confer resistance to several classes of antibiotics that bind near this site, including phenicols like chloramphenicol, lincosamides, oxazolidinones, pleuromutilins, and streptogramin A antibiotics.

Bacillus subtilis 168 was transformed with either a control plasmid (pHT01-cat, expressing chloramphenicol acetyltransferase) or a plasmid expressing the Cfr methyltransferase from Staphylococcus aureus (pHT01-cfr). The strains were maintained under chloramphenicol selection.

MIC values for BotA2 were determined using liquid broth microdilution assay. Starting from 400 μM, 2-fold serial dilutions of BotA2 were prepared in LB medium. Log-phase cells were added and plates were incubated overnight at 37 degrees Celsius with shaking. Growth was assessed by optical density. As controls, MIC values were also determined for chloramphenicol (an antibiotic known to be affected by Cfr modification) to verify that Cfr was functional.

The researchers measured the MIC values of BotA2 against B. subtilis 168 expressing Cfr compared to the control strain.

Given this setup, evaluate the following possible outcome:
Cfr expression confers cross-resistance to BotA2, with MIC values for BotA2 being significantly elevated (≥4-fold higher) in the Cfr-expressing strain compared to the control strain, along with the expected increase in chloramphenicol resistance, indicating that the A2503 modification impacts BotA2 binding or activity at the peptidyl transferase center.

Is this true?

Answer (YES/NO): NO